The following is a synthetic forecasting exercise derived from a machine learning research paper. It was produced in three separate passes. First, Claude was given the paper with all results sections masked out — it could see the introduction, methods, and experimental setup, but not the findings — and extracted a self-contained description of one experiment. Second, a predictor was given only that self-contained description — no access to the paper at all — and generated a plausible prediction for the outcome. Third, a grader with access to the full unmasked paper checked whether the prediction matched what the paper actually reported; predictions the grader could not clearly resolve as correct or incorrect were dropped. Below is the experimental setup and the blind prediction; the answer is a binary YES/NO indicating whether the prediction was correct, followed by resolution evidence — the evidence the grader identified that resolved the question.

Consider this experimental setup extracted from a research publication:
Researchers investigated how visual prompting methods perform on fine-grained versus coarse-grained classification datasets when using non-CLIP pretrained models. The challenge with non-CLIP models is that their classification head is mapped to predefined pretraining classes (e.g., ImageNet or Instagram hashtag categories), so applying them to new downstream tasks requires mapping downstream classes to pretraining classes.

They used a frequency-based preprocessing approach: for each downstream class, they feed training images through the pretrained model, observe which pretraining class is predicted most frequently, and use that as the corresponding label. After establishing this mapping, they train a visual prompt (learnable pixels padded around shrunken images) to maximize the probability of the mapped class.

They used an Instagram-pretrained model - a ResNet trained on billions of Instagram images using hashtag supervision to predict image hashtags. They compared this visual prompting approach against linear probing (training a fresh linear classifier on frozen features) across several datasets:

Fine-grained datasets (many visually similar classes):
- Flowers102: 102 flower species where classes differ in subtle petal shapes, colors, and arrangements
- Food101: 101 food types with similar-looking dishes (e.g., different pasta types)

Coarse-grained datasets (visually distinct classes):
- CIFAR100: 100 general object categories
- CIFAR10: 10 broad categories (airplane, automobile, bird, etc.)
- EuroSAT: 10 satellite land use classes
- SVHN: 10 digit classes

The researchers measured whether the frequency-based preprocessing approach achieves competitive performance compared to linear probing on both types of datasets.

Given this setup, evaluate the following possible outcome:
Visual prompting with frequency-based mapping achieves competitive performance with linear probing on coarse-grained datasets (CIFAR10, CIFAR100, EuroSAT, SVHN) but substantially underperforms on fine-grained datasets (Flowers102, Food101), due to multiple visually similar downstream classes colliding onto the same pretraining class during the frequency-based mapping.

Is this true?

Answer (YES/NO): NO